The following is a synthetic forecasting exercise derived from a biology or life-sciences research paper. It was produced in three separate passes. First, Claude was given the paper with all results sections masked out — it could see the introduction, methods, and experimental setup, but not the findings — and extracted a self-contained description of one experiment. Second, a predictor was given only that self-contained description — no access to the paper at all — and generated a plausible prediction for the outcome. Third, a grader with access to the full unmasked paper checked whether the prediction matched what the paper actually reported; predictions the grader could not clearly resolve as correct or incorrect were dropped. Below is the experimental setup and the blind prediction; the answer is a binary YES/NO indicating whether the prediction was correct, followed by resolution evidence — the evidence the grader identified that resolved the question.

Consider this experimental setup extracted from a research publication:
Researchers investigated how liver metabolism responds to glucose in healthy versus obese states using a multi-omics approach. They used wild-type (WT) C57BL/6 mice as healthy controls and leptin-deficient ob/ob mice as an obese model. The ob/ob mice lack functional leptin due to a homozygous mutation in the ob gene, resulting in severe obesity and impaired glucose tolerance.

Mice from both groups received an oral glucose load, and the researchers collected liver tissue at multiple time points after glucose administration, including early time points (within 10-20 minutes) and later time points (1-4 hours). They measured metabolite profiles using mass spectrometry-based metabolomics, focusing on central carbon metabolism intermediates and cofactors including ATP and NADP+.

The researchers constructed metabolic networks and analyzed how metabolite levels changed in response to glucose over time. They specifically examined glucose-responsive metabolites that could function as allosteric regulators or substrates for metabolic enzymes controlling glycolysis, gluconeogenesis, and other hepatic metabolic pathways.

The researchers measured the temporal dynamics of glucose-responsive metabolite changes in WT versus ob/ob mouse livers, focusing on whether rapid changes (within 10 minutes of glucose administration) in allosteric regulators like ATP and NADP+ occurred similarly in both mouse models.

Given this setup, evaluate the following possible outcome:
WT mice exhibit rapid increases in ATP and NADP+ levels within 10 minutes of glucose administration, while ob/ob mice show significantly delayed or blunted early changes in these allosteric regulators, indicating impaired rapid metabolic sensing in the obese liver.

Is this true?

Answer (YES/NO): NO